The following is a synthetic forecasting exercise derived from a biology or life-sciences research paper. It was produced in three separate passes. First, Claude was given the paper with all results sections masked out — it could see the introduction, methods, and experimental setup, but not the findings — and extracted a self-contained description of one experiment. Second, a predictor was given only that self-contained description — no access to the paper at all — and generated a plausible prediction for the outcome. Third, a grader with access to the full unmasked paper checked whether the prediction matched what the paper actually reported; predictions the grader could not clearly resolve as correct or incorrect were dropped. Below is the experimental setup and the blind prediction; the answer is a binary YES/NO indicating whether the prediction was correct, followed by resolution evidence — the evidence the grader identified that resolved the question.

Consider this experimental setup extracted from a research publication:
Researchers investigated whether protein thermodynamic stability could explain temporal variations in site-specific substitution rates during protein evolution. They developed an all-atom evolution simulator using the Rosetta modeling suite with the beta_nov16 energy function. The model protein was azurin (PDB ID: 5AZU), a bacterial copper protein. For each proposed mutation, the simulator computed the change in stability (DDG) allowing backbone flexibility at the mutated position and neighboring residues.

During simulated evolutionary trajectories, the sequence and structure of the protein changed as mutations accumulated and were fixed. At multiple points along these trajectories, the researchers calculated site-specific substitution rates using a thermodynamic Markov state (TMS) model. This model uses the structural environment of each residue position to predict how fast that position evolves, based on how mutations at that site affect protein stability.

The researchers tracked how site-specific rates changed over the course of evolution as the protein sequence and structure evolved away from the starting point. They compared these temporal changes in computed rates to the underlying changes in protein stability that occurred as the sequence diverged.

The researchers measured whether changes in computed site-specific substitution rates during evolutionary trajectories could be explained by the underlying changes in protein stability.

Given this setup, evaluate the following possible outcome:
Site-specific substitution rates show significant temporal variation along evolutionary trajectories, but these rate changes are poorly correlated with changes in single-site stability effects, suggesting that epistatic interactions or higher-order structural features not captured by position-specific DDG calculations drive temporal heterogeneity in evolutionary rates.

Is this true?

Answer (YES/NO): NO